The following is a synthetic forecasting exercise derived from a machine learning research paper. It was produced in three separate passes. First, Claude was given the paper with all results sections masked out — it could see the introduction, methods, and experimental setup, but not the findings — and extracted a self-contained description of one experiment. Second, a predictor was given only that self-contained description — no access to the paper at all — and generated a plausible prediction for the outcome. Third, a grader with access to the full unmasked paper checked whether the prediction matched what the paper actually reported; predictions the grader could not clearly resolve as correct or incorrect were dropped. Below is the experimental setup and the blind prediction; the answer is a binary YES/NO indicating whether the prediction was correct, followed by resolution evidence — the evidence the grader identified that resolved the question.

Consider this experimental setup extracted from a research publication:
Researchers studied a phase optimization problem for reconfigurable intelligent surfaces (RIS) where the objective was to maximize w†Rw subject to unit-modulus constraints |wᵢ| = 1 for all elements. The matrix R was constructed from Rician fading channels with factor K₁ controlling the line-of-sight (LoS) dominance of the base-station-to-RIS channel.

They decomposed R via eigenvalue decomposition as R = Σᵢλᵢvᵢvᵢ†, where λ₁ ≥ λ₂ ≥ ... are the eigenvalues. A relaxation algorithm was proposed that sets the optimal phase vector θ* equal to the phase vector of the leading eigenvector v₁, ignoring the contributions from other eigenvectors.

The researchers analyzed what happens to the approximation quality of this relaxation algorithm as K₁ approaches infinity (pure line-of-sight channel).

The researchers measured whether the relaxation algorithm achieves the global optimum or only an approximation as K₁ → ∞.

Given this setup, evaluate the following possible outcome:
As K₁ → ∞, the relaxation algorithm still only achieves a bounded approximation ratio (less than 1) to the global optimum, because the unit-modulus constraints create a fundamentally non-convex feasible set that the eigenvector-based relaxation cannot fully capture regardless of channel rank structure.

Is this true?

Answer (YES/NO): NO